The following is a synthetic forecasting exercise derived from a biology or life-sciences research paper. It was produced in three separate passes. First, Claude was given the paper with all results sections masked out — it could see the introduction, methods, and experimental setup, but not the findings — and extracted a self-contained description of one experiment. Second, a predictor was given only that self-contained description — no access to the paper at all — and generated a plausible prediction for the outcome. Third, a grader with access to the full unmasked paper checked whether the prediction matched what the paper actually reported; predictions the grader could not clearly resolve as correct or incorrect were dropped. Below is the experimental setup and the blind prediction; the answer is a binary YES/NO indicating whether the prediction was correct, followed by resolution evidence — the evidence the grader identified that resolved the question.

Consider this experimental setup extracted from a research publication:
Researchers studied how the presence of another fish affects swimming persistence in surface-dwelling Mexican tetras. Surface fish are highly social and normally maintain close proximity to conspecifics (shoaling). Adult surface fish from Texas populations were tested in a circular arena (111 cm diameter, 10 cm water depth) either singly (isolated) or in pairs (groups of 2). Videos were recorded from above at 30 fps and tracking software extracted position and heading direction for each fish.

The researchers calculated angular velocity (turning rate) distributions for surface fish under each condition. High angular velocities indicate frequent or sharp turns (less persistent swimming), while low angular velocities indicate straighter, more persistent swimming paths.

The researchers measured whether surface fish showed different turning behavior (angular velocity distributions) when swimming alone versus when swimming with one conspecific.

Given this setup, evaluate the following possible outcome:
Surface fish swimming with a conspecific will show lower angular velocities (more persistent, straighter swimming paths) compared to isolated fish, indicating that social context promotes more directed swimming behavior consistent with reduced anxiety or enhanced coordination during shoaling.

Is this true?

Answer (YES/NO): NO